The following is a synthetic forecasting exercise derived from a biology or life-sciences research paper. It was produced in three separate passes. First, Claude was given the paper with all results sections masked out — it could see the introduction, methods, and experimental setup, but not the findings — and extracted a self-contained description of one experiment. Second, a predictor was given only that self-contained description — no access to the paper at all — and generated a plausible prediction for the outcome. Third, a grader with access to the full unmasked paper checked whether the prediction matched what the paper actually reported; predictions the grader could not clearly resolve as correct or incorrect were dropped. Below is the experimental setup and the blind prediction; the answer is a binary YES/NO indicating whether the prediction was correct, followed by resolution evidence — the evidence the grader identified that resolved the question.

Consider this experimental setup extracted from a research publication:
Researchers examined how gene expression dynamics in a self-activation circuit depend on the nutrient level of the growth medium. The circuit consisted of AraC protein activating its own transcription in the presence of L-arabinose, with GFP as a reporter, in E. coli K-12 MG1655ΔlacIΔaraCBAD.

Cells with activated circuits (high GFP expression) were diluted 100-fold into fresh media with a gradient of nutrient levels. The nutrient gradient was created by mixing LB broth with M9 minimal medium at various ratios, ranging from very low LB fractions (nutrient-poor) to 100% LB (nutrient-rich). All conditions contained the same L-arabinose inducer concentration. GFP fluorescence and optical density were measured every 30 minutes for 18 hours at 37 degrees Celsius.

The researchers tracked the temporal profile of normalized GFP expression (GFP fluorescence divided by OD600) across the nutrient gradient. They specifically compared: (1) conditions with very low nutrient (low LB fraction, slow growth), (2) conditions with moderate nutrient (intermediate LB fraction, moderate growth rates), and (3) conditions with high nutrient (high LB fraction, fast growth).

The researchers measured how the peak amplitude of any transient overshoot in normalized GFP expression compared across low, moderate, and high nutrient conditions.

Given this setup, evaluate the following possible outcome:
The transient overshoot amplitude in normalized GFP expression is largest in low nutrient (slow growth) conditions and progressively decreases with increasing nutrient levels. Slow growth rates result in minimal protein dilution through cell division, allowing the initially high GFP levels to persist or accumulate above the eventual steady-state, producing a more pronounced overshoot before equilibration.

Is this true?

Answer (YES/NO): NO